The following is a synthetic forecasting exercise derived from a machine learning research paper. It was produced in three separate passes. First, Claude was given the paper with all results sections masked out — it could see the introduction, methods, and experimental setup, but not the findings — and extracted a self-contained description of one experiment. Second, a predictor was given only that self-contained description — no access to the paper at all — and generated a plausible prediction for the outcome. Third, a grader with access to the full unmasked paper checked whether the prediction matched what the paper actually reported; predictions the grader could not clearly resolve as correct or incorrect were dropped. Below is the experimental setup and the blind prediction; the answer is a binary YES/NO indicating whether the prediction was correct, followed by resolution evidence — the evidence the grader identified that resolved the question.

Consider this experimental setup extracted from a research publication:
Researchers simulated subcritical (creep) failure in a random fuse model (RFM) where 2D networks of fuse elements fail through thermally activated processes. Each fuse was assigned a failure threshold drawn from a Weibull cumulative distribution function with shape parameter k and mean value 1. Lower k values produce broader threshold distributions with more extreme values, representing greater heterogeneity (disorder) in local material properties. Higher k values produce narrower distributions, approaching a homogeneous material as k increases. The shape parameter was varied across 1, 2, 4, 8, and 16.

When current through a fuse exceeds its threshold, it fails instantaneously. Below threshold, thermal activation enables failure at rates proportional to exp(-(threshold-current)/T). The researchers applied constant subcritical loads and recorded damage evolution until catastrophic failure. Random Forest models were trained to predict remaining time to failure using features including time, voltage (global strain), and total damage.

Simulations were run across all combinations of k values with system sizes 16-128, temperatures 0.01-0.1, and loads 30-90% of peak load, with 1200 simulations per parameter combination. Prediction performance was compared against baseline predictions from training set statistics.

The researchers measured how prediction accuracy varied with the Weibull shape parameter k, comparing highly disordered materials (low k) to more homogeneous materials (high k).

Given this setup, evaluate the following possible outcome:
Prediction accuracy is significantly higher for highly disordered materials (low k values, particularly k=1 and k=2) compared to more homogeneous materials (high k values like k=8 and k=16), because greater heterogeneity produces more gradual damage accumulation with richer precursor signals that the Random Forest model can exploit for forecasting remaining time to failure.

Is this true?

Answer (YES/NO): NO